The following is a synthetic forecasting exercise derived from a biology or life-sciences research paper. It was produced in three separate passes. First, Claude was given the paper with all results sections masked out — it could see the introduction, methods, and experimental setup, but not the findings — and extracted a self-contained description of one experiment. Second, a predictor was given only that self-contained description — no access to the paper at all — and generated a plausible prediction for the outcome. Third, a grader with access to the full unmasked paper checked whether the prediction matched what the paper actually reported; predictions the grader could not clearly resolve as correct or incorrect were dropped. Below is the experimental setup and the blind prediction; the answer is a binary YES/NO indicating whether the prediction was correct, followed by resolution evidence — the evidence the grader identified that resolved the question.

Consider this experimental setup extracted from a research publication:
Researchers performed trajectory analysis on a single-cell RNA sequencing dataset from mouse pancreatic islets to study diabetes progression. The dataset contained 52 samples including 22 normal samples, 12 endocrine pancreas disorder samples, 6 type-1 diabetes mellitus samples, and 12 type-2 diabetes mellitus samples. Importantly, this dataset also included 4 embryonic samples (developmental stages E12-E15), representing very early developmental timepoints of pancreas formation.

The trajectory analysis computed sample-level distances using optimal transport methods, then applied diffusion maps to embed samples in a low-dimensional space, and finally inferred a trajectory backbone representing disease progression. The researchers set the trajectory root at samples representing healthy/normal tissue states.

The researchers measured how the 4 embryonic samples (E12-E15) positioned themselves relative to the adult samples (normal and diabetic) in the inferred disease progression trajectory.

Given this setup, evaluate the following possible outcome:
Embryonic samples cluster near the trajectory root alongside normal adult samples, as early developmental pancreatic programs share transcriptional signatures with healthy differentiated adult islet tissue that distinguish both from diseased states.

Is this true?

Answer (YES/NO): NO